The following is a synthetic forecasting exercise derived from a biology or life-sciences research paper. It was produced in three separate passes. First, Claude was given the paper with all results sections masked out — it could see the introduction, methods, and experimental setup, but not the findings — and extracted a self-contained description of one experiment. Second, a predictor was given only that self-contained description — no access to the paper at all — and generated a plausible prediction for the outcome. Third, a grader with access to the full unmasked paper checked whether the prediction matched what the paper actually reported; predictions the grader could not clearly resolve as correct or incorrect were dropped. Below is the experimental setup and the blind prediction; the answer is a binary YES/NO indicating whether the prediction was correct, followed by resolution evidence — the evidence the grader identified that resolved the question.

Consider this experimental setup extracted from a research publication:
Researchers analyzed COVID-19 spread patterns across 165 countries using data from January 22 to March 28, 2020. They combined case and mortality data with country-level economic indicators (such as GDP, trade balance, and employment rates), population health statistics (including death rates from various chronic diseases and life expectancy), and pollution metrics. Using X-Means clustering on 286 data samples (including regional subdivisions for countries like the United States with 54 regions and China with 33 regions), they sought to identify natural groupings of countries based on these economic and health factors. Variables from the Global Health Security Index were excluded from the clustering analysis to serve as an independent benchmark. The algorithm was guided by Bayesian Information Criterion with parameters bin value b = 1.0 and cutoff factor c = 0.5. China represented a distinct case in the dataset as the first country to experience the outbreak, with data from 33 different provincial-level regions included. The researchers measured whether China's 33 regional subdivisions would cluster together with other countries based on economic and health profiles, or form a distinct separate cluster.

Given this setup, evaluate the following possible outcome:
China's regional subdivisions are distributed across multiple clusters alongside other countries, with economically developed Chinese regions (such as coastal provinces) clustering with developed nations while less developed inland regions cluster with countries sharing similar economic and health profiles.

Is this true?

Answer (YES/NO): NO